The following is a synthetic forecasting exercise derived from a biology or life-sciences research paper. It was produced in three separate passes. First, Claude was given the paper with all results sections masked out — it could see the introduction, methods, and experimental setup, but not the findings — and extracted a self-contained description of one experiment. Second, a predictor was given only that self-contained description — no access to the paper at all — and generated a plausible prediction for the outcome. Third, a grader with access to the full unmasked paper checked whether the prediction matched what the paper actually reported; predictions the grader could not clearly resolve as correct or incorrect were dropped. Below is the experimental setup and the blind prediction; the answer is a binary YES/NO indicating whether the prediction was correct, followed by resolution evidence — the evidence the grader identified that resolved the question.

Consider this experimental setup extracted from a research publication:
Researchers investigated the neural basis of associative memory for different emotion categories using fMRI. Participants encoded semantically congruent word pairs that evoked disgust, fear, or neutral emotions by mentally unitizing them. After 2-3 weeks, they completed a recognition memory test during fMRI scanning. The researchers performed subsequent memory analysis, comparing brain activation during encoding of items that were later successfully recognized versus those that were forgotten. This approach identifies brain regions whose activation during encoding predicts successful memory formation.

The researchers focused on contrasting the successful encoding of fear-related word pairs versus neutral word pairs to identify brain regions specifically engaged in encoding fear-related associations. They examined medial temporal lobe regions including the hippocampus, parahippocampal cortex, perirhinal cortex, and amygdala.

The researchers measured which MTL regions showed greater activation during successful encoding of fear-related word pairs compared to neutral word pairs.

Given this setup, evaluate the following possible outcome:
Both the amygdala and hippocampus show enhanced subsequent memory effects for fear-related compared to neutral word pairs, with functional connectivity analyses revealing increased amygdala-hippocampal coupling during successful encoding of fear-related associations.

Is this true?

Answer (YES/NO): NO